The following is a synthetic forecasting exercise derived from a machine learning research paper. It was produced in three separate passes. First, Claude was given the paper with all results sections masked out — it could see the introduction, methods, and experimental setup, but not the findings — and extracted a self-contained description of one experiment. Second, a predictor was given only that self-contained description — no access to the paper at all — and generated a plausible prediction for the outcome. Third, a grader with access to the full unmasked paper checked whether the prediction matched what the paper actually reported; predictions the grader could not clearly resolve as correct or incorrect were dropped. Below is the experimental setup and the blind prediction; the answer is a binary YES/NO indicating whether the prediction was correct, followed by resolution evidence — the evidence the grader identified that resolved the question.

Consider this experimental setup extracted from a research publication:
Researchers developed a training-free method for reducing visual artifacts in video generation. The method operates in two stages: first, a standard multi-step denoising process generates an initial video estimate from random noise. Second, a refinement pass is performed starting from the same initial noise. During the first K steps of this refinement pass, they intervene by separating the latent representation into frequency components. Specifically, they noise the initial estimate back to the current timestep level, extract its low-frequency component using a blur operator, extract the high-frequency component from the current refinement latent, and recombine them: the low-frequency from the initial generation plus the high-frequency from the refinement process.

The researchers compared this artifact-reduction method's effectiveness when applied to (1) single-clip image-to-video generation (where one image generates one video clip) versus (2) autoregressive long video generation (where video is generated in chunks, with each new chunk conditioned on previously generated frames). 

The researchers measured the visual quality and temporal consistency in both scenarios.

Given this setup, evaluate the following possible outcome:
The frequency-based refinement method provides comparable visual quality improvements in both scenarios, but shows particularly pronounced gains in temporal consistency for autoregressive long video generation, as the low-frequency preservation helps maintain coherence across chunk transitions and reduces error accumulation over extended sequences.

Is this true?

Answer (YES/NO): NO